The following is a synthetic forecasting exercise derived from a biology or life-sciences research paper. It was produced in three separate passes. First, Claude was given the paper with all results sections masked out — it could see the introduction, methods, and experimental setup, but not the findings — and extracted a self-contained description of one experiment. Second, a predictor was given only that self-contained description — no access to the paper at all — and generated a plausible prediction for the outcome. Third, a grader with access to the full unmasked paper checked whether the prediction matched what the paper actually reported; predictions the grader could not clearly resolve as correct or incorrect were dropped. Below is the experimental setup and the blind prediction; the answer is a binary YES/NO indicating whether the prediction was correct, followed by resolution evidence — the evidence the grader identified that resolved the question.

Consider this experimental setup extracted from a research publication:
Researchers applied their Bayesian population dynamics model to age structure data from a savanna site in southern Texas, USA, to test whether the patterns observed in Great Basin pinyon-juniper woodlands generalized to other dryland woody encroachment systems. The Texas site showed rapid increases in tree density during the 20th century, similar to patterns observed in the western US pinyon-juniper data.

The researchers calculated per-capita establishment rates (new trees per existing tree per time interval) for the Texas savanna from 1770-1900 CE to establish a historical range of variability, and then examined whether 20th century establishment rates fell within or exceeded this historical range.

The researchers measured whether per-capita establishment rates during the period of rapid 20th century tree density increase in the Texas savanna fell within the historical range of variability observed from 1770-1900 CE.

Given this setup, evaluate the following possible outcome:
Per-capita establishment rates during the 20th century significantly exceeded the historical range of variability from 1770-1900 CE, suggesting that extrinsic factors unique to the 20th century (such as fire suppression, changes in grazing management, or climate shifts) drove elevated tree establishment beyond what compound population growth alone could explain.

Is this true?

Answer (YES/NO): NO